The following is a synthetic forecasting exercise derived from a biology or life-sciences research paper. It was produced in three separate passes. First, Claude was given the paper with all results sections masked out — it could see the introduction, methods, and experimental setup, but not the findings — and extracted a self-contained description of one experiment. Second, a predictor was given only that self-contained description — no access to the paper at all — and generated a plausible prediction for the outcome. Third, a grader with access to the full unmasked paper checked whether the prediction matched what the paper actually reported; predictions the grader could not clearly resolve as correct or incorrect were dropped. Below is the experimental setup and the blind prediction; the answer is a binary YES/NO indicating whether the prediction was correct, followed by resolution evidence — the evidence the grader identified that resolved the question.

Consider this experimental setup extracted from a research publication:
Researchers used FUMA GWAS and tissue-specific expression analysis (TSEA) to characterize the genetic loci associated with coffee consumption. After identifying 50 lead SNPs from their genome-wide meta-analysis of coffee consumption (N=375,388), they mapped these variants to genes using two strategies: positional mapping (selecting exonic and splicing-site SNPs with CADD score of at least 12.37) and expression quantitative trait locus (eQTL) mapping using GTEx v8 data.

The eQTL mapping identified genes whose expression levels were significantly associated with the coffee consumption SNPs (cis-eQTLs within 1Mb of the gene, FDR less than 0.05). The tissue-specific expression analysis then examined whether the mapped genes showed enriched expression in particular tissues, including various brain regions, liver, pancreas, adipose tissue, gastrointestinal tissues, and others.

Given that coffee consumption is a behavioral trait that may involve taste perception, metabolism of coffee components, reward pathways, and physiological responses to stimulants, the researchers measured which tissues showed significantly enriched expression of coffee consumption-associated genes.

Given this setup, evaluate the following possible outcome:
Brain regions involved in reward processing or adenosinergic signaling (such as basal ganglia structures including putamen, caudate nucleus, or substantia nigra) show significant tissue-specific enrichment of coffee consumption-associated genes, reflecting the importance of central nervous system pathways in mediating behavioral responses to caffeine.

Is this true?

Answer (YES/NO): NO